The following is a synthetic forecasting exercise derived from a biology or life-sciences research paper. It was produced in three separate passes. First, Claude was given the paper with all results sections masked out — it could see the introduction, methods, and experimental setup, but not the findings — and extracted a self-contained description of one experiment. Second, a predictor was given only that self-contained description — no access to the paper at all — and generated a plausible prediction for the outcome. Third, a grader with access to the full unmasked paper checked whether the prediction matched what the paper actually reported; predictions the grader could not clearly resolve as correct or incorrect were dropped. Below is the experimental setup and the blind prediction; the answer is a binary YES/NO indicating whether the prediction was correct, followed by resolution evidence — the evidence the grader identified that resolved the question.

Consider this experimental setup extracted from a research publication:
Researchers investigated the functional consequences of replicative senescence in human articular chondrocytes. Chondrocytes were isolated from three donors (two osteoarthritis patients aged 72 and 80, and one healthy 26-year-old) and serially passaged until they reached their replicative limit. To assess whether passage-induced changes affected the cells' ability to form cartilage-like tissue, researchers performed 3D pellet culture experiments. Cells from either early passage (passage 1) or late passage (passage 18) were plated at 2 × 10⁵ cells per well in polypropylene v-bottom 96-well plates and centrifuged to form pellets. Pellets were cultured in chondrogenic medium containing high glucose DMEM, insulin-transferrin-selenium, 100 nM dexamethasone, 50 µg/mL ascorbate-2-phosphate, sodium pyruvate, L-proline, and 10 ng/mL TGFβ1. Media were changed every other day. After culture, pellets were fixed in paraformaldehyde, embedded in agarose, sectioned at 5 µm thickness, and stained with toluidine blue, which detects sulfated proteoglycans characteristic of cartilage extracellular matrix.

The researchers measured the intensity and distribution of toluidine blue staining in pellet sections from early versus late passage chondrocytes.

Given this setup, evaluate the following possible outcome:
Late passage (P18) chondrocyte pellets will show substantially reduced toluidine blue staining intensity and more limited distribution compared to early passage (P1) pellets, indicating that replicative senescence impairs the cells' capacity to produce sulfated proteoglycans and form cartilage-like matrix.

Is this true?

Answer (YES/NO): YES